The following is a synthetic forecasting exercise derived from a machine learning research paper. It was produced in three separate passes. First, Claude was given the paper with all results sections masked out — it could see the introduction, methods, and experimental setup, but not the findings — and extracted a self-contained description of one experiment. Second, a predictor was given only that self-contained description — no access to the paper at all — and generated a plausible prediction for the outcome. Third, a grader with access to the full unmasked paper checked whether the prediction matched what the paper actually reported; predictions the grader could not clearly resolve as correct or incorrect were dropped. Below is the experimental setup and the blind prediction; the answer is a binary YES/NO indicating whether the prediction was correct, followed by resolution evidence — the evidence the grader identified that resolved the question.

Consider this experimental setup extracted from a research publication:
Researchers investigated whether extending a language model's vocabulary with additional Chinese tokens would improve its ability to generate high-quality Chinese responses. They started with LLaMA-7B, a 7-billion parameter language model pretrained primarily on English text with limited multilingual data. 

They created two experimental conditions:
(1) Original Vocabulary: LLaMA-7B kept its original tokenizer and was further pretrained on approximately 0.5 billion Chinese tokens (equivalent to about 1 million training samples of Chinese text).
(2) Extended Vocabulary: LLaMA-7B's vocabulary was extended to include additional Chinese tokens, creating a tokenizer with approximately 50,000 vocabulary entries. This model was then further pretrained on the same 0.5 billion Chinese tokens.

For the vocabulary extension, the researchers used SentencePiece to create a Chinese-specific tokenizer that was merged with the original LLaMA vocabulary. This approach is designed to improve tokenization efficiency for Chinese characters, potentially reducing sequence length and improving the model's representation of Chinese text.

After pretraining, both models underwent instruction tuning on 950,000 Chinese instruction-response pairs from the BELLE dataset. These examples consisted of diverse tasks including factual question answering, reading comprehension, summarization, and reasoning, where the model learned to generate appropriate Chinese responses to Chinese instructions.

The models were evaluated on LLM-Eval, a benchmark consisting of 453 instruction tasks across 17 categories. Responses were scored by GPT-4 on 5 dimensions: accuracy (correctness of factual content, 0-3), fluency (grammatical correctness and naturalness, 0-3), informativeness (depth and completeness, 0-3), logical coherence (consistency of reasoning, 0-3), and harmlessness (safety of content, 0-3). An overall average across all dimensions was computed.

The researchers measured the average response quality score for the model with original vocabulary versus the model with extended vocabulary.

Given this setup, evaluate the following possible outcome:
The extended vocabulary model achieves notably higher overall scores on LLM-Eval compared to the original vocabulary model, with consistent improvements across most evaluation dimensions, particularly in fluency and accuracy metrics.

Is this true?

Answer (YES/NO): NO